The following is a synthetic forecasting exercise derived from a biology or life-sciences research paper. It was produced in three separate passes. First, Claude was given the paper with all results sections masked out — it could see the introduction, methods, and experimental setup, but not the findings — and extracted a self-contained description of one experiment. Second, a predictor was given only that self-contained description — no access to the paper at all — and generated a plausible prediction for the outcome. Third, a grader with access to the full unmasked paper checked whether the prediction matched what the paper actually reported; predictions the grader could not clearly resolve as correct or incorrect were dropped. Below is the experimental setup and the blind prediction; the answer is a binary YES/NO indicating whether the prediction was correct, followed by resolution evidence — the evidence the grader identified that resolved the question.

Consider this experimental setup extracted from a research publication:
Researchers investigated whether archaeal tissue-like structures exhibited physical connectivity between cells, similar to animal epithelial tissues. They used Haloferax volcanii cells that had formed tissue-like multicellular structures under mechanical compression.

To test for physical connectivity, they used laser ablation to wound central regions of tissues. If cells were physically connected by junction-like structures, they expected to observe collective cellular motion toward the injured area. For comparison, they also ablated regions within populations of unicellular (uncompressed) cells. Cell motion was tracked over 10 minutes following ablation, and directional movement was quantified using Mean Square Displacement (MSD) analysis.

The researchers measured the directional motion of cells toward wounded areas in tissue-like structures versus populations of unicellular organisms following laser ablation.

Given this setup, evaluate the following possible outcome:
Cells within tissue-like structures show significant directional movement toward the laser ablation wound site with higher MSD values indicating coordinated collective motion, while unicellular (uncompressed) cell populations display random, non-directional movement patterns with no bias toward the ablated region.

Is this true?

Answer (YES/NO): YES